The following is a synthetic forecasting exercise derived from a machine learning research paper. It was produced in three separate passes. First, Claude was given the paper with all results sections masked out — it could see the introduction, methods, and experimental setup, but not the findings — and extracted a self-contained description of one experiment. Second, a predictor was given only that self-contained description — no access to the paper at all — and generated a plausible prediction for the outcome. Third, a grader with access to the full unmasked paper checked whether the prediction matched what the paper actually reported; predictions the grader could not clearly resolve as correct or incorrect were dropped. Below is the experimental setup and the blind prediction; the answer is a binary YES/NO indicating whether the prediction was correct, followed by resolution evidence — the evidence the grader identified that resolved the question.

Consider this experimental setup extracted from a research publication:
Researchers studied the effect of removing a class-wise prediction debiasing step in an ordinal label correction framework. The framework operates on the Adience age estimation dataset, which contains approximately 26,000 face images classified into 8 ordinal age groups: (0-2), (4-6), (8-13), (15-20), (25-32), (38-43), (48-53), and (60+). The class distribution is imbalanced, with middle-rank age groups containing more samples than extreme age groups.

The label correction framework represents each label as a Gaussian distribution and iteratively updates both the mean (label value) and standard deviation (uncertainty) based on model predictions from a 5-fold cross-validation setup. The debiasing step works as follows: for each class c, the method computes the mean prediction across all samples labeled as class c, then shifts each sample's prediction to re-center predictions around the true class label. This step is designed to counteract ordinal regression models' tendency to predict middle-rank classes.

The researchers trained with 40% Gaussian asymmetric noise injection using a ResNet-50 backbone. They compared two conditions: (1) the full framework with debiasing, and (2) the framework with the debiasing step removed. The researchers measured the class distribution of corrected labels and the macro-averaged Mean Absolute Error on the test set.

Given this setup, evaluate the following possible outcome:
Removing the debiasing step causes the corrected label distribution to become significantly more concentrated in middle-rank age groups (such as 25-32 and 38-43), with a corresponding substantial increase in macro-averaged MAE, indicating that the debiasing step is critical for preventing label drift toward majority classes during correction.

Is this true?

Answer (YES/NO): YES